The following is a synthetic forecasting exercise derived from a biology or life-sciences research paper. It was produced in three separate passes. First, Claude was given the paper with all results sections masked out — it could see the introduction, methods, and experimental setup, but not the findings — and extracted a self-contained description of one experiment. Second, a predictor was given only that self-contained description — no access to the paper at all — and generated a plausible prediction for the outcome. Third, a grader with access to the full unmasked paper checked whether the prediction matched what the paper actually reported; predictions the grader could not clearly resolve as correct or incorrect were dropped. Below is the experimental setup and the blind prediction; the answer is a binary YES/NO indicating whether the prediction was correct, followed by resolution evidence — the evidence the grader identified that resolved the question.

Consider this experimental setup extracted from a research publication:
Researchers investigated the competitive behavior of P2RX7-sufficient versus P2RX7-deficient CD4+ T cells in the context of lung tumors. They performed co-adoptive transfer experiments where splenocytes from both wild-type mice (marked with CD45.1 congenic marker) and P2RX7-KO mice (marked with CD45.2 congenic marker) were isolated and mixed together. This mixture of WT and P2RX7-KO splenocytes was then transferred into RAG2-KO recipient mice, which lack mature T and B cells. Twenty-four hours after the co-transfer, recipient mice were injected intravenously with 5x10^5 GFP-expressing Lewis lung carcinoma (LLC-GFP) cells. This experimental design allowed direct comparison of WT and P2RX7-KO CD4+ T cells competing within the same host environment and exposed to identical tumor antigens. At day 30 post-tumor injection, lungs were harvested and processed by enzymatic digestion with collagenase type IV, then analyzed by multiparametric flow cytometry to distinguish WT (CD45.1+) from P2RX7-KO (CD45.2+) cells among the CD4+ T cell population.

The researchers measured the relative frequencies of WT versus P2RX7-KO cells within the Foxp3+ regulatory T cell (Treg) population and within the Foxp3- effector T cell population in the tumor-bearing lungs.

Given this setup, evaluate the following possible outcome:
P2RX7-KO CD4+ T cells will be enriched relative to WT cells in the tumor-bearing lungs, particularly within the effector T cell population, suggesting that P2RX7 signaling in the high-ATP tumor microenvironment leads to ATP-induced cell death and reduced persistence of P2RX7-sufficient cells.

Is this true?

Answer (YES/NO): YES